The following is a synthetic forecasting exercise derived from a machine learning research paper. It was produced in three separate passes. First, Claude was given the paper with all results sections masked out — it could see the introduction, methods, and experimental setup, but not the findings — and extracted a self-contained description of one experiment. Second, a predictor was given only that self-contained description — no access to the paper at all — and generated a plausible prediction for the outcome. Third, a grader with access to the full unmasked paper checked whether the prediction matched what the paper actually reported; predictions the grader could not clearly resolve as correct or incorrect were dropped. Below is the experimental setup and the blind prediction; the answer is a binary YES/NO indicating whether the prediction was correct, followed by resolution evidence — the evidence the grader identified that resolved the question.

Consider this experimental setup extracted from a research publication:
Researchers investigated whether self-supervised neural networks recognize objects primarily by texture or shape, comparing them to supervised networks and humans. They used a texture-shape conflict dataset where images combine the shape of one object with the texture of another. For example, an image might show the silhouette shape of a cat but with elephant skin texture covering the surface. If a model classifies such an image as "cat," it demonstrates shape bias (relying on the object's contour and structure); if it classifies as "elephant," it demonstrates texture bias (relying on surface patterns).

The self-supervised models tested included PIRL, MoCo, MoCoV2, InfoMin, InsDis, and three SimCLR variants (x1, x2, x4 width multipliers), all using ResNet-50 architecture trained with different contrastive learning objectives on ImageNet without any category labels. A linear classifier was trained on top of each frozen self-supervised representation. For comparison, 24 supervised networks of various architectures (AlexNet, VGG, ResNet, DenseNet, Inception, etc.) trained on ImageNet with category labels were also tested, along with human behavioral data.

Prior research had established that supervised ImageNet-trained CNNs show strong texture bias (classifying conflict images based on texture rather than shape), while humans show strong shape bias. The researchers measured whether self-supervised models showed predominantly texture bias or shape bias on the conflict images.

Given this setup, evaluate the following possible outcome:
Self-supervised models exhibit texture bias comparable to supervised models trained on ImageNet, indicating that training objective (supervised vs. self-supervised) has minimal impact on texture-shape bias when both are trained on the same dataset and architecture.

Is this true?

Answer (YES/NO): YES